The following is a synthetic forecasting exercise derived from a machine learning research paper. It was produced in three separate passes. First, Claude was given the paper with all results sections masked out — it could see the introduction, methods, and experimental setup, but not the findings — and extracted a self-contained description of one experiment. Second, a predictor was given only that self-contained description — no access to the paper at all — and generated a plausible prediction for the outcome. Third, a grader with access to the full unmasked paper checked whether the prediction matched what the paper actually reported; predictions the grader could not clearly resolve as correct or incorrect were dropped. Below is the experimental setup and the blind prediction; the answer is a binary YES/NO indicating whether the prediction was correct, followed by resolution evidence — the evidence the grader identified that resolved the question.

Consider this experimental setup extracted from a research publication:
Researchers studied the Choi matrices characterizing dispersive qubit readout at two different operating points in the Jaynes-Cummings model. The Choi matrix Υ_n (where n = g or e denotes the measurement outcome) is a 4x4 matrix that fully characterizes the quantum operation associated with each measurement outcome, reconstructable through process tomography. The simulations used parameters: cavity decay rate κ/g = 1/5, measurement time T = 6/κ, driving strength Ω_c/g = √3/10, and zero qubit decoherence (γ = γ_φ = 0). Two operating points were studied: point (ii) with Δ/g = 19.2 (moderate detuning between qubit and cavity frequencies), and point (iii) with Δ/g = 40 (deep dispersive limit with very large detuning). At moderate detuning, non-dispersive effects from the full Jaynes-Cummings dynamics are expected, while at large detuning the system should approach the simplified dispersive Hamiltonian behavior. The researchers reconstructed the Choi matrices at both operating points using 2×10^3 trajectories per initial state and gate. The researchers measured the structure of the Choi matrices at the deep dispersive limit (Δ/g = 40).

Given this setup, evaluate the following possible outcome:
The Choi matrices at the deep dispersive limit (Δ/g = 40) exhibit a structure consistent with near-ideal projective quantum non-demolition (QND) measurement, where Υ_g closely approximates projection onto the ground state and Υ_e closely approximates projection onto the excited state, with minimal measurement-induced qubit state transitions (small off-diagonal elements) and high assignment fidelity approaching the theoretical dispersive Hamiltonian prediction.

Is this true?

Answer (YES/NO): NO